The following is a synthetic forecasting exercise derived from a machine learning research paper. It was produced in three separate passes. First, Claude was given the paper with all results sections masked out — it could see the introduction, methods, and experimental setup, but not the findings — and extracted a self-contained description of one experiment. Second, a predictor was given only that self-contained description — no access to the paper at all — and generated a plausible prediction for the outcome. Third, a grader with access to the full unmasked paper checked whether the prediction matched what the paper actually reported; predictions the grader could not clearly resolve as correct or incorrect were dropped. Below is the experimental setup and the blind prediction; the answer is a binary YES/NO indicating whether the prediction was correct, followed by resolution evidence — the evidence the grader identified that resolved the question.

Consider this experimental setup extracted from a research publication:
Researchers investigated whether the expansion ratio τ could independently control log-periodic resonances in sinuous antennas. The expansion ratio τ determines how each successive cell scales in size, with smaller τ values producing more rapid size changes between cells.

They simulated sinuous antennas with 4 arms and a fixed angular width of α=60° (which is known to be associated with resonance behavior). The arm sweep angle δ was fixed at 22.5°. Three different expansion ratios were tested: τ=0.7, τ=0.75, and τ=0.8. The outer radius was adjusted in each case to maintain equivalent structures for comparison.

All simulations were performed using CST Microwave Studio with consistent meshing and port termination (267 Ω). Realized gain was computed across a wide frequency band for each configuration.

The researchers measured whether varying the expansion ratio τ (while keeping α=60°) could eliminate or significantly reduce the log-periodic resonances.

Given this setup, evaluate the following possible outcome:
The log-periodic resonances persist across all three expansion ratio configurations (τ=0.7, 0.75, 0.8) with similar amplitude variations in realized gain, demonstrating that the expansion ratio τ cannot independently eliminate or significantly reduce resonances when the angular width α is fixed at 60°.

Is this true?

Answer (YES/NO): NO